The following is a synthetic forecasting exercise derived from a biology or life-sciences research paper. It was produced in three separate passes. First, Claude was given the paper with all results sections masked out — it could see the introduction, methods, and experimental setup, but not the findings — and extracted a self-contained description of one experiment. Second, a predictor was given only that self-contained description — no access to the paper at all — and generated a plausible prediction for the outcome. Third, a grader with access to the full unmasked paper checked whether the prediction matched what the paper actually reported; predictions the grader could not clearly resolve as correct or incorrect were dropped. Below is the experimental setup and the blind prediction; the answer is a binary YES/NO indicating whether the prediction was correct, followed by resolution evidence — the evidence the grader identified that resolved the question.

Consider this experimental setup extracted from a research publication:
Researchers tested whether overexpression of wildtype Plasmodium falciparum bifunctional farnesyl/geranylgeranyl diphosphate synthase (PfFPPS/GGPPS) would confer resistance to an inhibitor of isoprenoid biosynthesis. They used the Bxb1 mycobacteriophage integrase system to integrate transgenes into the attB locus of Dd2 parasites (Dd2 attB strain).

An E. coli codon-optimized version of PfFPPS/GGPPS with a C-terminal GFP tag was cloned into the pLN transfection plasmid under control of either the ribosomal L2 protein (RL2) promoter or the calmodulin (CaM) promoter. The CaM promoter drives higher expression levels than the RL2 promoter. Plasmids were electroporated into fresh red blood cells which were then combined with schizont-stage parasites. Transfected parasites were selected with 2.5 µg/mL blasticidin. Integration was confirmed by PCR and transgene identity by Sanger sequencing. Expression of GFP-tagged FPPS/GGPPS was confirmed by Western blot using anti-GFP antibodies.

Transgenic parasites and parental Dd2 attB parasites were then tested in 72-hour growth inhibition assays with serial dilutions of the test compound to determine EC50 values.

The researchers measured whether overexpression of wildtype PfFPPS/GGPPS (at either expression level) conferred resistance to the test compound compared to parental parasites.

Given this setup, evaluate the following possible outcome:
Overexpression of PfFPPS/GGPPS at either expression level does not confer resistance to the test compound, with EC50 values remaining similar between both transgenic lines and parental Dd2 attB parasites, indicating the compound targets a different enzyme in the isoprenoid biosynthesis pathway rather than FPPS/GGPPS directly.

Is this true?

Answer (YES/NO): NO